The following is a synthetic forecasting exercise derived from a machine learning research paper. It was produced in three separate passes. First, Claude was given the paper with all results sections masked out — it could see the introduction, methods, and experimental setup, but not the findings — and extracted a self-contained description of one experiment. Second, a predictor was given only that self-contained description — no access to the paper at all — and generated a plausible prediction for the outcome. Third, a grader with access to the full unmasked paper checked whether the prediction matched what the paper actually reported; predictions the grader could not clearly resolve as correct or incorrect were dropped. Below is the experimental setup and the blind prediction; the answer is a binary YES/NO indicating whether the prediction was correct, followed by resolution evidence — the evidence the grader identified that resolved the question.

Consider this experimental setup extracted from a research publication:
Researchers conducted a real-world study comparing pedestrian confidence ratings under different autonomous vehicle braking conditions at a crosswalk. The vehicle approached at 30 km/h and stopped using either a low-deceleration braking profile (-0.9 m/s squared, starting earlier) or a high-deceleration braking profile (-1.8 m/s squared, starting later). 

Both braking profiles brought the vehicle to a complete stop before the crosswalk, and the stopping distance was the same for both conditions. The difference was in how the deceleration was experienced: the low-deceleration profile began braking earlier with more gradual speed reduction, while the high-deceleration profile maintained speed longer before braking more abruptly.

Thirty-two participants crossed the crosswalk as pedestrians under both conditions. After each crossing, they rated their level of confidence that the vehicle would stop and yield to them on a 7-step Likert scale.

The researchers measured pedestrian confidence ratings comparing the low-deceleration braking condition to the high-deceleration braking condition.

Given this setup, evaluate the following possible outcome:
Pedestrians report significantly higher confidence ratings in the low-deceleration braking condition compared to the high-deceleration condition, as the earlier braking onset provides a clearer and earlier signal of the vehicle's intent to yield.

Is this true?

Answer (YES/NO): YES